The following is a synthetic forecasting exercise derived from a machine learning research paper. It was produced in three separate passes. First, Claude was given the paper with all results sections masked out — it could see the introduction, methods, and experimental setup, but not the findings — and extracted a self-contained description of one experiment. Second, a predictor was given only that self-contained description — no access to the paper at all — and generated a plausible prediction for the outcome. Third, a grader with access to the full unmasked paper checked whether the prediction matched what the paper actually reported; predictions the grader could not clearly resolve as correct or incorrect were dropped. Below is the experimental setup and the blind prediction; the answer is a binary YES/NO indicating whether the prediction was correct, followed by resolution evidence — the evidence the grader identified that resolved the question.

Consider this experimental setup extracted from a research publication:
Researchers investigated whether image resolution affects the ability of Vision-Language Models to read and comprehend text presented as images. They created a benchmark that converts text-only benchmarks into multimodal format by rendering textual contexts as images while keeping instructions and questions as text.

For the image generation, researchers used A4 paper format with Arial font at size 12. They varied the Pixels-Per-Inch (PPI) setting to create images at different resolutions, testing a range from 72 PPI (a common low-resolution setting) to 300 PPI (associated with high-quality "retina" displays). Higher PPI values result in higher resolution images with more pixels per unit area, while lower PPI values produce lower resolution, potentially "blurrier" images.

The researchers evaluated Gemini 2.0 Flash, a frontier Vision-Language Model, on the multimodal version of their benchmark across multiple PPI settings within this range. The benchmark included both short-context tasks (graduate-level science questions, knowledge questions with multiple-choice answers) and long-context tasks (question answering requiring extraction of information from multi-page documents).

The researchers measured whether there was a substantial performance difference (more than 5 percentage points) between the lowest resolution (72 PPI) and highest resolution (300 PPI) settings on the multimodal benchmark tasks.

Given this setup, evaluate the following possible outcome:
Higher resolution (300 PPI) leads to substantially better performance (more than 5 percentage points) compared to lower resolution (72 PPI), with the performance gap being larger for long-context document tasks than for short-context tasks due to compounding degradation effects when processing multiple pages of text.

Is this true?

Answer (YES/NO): NO